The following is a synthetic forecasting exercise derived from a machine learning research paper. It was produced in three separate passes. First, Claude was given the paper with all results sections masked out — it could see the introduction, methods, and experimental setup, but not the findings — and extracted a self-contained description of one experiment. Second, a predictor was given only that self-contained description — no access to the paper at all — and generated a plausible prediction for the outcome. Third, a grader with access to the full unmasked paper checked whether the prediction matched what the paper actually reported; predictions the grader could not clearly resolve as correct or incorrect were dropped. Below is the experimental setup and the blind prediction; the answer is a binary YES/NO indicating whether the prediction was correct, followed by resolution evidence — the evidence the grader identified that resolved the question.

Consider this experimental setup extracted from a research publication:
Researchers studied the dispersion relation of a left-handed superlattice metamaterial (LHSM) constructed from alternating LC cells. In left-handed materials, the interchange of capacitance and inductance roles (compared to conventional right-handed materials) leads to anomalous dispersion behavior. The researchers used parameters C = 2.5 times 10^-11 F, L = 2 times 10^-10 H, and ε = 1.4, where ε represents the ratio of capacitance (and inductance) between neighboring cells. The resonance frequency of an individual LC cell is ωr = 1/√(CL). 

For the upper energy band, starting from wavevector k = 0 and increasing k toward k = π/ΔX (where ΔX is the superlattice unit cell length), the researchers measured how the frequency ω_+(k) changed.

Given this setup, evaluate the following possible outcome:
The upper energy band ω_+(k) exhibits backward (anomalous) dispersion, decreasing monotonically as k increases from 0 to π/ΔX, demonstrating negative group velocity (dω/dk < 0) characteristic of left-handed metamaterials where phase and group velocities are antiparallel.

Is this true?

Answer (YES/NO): YES